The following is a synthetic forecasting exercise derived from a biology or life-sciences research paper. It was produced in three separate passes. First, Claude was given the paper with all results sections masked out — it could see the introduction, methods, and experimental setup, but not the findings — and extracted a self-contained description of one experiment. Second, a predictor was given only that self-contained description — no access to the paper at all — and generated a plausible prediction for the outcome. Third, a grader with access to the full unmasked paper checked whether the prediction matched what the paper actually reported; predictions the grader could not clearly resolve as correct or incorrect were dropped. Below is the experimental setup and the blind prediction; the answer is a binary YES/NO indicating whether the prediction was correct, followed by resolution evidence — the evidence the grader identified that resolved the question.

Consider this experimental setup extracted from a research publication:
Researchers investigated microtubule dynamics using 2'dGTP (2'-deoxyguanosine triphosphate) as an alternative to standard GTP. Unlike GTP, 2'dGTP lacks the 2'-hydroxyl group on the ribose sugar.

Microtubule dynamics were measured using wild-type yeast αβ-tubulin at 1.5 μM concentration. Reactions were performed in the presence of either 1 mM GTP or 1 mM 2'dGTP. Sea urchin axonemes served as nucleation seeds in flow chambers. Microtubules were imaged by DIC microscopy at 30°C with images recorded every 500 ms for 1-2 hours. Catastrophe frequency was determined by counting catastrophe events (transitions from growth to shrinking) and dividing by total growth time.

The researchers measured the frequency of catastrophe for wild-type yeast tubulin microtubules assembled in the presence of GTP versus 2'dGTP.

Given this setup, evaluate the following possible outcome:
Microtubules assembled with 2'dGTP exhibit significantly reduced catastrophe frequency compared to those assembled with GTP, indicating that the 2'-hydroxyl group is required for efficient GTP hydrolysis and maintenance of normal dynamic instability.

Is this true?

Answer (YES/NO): NO